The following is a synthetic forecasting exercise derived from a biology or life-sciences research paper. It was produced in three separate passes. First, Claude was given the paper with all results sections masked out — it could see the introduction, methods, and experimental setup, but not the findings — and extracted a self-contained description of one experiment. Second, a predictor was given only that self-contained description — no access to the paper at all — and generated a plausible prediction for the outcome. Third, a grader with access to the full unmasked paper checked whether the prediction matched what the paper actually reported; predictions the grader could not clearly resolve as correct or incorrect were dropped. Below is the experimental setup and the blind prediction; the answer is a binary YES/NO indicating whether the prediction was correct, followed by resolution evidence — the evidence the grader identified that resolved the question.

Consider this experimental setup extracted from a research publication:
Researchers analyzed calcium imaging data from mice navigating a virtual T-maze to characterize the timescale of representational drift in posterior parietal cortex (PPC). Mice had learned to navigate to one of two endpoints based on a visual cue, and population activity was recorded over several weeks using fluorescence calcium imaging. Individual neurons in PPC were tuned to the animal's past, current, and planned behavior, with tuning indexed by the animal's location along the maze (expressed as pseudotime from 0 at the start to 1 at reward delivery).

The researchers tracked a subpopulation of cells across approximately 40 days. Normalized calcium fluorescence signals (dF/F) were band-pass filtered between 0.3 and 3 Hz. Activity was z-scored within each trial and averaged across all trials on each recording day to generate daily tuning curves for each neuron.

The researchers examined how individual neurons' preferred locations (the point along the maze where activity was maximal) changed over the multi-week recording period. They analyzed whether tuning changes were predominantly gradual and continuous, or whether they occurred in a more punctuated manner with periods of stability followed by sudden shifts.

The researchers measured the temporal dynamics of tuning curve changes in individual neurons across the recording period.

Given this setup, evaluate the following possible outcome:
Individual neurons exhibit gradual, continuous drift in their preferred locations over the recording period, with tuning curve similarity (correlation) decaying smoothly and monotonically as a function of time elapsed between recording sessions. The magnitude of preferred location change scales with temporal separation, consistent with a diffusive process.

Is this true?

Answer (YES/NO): NO